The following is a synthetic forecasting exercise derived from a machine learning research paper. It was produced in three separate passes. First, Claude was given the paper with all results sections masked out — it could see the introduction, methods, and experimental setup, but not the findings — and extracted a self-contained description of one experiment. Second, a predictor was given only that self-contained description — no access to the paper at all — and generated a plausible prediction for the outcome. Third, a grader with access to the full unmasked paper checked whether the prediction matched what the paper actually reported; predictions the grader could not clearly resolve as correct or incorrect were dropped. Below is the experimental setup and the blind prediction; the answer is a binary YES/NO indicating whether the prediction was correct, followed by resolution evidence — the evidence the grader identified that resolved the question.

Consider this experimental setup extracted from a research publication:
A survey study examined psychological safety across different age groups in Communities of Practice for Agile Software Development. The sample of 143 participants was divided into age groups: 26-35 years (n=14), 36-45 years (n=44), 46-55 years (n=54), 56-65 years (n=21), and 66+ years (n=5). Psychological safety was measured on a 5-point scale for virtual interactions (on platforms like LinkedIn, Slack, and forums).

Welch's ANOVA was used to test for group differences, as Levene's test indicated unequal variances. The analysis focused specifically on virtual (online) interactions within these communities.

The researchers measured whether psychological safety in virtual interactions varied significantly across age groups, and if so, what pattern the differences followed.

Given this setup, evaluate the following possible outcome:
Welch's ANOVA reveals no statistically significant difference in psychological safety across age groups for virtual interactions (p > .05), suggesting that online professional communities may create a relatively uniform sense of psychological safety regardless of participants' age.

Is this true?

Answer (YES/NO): NO